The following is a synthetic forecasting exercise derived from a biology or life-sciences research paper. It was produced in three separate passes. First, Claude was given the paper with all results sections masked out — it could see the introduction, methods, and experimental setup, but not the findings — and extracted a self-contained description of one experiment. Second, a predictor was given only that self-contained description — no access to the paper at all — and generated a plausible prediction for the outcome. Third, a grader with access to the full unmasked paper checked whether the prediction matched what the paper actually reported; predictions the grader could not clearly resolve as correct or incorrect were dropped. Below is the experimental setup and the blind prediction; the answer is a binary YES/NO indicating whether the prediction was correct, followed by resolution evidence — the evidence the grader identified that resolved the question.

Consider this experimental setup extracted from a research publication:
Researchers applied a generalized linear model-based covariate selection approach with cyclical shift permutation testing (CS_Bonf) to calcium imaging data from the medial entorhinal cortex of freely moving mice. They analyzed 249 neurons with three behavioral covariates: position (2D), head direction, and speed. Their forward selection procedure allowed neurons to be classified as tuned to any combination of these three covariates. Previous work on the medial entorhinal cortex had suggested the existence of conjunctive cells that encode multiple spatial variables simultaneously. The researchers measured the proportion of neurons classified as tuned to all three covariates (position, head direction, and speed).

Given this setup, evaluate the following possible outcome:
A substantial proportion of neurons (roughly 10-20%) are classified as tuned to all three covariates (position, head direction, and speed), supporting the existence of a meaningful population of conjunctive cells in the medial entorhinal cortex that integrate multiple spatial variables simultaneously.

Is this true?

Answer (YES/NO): YES